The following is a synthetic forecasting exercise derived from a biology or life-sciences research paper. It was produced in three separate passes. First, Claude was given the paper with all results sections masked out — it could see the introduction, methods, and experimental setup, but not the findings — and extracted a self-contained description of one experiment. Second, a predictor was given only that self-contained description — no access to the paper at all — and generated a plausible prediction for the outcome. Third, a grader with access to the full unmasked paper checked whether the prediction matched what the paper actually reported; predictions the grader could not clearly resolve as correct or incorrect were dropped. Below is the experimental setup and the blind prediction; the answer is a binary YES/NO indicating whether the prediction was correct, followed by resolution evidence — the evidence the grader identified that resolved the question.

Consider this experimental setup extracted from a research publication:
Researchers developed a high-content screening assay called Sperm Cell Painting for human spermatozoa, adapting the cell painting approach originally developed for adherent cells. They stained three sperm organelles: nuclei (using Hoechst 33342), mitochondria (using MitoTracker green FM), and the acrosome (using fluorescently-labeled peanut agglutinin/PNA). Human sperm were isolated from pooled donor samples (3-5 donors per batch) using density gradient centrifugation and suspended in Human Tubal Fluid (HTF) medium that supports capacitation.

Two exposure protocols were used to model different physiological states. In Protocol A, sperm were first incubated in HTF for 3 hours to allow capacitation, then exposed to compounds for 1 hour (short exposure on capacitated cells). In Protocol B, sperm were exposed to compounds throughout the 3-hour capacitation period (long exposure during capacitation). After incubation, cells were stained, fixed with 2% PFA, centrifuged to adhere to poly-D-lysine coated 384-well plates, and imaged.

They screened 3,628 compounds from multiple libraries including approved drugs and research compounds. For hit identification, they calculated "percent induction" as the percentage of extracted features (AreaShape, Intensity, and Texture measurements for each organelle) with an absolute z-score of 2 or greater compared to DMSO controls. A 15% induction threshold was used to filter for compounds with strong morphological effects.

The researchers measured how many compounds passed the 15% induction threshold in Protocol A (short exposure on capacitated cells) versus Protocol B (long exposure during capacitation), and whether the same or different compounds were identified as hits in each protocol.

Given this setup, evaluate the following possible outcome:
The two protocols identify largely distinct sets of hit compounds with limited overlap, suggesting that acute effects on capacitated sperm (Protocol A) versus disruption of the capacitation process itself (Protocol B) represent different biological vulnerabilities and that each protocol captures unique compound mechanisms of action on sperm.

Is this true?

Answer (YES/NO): YES